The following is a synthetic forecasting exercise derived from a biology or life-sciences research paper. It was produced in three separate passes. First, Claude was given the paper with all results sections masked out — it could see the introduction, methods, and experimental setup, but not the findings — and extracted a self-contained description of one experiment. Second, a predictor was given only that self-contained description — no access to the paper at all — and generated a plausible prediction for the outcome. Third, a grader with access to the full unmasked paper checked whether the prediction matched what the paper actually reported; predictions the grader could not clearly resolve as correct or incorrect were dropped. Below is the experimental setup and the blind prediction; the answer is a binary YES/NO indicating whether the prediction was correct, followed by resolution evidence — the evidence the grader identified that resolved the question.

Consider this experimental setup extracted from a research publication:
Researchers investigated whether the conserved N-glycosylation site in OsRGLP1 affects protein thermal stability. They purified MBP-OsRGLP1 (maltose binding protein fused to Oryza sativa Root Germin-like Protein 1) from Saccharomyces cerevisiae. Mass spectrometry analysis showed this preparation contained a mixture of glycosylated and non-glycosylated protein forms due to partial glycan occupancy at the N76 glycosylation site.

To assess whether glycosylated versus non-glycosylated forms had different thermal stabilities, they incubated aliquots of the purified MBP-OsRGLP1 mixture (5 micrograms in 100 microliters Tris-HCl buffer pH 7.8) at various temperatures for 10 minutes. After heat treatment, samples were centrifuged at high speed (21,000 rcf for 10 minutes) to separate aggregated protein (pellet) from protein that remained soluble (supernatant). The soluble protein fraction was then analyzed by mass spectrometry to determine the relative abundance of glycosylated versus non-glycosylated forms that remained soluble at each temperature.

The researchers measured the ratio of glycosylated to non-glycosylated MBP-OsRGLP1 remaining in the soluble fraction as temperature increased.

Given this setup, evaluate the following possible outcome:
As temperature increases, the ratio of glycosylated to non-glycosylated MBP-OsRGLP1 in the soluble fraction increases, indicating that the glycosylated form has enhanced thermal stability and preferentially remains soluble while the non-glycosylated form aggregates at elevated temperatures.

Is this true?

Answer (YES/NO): NO